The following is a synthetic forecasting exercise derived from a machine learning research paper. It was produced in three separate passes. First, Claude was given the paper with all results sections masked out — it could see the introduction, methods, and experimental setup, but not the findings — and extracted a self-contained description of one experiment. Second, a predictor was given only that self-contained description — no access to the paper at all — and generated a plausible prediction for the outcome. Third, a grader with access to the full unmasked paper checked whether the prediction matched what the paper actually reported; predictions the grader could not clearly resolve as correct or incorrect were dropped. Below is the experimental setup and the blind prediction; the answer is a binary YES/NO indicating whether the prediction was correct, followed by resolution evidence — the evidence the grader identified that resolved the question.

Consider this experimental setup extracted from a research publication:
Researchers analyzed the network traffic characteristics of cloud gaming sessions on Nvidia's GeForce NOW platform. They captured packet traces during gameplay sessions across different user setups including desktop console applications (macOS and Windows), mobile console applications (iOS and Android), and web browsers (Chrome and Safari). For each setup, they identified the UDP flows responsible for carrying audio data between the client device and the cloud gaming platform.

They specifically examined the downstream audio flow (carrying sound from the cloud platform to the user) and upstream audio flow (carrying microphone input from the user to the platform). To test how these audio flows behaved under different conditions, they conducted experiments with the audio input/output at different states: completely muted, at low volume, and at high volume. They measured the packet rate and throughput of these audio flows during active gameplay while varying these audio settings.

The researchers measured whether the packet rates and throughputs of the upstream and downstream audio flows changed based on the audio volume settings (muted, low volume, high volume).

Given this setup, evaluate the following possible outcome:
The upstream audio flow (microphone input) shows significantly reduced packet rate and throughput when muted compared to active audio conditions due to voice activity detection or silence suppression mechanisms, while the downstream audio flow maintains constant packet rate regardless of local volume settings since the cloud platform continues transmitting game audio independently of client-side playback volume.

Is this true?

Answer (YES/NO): NO